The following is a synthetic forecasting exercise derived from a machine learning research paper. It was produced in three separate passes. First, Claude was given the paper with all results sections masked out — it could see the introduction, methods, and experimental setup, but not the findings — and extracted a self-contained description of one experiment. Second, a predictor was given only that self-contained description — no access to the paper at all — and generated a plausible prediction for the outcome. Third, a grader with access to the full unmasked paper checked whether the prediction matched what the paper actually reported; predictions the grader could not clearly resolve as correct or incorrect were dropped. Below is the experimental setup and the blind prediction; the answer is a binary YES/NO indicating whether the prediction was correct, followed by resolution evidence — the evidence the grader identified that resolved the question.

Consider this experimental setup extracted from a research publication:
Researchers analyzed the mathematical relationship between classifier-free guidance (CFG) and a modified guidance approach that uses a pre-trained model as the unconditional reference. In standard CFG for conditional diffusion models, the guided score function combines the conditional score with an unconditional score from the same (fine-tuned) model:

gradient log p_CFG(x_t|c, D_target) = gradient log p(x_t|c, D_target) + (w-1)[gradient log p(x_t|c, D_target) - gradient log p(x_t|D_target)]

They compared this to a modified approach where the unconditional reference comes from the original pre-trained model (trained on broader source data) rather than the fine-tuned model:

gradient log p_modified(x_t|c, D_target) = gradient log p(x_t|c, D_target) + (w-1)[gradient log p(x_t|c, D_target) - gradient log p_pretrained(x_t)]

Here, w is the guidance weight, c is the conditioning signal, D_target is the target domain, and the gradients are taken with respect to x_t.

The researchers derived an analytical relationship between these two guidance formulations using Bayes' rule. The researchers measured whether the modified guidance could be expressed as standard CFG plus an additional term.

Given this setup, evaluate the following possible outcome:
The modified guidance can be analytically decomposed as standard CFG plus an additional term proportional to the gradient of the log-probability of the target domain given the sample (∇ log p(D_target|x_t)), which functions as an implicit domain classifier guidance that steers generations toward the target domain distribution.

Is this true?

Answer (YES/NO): YES